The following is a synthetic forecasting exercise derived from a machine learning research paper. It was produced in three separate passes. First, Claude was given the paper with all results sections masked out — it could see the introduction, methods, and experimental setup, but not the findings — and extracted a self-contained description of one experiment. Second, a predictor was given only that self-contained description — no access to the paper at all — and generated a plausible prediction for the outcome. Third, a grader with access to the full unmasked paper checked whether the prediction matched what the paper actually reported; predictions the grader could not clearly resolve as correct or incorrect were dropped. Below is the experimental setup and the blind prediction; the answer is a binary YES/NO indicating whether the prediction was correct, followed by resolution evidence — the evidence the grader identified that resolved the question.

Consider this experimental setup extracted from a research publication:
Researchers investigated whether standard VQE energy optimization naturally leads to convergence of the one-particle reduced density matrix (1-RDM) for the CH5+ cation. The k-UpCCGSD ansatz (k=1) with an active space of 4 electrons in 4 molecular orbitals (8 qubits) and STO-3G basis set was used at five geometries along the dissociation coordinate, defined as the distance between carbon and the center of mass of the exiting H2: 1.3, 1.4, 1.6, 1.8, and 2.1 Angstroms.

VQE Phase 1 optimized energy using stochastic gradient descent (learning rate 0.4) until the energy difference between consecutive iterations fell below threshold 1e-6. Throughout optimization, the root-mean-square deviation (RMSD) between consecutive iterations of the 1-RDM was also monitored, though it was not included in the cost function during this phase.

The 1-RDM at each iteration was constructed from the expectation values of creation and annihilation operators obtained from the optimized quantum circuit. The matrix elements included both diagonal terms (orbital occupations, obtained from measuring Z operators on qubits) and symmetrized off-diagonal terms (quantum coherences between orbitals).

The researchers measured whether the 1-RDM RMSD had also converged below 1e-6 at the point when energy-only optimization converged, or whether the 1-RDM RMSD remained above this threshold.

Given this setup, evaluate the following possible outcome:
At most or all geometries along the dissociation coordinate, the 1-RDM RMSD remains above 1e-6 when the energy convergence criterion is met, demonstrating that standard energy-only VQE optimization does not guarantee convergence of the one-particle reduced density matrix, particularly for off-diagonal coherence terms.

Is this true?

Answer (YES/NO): YES